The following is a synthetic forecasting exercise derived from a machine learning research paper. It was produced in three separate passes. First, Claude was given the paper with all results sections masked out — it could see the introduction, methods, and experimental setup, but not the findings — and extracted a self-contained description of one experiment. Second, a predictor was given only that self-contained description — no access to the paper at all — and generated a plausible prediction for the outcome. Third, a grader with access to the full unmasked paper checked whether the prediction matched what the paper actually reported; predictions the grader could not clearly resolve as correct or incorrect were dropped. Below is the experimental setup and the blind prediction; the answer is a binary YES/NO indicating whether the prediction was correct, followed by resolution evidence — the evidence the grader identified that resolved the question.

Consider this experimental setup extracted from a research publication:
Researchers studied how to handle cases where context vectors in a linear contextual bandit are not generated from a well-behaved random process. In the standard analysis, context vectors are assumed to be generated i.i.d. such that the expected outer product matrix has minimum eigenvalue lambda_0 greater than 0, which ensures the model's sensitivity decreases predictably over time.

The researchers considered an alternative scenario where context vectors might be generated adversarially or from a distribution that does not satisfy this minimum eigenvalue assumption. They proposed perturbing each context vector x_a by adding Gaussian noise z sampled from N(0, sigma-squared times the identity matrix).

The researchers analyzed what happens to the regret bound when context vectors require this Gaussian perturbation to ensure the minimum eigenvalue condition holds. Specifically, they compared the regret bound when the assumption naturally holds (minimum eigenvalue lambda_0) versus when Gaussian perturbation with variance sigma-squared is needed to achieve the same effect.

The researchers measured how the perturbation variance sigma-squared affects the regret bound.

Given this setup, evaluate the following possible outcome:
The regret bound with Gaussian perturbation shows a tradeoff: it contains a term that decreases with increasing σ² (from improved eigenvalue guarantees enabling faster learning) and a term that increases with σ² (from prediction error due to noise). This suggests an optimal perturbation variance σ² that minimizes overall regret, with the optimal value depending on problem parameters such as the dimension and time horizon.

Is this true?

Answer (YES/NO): NO